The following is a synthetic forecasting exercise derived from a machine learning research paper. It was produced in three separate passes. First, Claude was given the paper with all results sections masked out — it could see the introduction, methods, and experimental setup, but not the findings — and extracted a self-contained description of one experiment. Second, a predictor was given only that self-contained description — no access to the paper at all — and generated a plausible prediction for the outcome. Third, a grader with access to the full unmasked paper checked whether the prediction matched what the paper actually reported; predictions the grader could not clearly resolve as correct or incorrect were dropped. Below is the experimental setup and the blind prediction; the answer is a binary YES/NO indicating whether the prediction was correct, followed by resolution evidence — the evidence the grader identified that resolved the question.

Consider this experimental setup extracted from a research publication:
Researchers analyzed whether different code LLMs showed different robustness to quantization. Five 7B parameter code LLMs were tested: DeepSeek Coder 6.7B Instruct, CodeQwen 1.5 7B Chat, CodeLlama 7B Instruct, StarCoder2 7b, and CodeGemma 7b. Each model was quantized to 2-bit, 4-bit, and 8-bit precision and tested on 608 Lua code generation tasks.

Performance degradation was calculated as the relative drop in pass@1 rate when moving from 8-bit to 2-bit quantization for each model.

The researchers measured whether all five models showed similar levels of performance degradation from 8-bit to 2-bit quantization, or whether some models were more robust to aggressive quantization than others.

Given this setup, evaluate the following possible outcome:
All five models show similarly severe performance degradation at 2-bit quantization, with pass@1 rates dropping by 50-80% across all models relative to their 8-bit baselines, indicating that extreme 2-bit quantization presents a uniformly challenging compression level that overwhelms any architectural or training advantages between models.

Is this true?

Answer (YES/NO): NO